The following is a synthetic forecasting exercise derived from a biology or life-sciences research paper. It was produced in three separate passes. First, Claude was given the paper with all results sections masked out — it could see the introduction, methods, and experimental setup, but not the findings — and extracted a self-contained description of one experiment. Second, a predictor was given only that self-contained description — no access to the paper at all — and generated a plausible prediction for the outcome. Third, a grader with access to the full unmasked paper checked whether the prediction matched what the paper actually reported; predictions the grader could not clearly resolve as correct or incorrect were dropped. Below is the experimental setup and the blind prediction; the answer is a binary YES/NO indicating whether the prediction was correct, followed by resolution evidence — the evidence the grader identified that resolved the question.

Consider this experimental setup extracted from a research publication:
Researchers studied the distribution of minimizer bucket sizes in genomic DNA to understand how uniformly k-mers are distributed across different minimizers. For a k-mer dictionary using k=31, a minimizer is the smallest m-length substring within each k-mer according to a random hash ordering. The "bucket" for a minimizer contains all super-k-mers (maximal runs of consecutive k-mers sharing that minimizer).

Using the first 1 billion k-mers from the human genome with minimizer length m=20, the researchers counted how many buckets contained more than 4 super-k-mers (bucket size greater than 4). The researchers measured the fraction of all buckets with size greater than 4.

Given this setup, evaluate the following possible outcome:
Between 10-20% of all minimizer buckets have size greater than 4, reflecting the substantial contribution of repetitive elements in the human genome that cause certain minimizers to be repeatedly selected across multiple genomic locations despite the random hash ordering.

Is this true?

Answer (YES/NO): NO